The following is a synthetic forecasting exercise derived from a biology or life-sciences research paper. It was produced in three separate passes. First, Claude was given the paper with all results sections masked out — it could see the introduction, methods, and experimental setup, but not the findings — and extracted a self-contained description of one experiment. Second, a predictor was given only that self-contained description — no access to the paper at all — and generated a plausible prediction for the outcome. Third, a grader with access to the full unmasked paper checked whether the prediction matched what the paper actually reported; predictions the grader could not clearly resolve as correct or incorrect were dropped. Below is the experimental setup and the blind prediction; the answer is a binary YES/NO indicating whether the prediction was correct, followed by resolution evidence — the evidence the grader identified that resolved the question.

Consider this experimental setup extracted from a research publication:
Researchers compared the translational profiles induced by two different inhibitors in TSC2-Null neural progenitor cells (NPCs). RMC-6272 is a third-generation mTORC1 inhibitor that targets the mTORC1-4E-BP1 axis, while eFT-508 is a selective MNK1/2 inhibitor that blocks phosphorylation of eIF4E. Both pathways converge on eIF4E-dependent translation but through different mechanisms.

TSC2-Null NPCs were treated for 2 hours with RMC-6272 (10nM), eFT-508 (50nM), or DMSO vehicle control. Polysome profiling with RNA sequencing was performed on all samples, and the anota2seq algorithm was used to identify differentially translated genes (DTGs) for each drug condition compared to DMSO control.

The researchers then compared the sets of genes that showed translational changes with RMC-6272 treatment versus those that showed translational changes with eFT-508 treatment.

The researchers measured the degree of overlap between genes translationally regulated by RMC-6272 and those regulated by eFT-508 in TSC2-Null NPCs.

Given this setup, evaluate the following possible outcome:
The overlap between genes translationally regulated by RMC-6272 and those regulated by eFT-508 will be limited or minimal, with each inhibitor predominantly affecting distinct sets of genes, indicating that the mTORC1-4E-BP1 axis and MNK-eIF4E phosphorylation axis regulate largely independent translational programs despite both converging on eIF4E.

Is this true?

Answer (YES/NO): NO